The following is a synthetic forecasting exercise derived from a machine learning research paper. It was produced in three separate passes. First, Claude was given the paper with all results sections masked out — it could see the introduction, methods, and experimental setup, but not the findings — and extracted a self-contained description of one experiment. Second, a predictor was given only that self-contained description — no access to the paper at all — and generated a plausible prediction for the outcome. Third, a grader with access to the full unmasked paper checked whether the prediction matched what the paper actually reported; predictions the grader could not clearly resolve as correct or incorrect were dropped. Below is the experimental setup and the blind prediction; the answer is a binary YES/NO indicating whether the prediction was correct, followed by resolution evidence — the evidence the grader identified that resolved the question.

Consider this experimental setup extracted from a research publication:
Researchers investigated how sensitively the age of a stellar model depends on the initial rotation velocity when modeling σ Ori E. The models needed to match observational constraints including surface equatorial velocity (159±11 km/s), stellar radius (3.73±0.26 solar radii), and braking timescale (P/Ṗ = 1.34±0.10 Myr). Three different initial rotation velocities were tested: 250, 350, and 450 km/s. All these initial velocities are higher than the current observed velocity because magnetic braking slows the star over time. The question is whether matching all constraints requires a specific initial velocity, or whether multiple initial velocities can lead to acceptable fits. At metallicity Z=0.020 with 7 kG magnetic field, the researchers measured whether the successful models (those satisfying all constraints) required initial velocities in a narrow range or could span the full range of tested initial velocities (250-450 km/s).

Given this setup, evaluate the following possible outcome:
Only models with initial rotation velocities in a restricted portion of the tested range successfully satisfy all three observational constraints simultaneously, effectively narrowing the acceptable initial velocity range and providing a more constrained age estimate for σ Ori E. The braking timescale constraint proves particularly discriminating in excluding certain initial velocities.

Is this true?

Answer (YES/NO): NO